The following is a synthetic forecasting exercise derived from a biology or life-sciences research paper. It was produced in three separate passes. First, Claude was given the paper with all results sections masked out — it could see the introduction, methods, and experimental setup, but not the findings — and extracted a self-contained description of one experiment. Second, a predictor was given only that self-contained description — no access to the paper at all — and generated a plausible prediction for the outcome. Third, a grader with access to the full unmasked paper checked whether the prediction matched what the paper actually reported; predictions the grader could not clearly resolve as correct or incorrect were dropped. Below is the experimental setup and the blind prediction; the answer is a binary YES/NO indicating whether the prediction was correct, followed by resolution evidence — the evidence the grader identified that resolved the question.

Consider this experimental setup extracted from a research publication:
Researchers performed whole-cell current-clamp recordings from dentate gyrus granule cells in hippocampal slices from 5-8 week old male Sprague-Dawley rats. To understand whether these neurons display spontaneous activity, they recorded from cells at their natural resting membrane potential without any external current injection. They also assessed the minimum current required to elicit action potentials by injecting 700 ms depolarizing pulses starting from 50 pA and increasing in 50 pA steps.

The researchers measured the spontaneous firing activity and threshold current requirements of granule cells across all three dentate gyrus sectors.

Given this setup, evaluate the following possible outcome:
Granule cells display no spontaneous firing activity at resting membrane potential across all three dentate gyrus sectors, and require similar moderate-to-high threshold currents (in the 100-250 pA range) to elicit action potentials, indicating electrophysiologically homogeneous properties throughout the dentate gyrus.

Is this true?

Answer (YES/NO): NO